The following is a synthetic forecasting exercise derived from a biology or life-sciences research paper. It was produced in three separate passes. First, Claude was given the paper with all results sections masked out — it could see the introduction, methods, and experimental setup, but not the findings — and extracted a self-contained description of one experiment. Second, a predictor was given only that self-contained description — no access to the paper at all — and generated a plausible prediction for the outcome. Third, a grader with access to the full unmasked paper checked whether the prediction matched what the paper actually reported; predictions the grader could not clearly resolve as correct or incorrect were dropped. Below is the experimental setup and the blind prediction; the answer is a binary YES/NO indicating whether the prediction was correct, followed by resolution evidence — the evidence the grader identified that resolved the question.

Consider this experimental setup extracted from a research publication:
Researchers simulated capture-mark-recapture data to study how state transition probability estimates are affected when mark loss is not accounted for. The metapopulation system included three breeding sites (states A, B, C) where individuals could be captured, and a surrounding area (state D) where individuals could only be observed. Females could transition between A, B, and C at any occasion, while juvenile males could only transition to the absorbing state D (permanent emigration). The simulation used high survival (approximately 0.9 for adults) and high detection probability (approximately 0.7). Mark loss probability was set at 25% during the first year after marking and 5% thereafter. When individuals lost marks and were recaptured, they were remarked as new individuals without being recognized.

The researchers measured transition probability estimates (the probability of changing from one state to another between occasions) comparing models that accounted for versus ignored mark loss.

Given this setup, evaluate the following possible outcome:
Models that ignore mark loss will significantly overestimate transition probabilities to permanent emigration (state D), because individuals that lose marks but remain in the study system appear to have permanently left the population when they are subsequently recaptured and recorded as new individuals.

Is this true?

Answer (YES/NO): NO